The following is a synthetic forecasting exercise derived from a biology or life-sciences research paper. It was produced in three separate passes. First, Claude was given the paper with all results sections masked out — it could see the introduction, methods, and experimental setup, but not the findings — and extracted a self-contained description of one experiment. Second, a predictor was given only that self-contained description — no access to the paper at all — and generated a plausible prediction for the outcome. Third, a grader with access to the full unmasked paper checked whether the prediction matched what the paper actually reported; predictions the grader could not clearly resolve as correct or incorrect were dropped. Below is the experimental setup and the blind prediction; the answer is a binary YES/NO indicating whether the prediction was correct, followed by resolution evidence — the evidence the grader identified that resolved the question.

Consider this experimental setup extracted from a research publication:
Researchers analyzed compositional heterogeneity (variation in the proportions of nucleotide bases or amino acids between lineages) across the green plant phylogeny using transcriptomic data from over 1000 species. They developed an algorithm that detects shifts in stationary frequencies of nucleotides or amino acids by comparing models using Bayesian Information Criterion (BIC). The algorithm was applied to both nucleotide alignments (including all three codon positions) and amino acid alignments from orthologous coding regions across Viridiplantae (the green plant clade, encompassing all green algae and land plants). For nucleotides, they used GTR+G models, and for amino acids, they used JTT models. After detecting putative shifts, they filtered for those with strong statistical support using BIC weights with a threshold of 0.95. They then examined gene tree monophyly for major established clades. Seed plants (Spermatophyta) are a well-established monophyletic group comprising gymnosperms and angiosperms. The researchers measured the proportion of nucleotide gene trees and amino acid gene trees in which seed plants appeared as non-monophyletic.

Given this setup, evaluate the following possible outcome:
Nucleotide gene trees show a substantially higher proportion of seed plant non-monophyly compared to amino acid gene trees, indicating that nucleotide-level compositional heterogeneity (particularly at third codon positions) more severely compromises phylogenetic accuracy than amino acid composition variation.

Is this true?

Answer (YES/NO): NO